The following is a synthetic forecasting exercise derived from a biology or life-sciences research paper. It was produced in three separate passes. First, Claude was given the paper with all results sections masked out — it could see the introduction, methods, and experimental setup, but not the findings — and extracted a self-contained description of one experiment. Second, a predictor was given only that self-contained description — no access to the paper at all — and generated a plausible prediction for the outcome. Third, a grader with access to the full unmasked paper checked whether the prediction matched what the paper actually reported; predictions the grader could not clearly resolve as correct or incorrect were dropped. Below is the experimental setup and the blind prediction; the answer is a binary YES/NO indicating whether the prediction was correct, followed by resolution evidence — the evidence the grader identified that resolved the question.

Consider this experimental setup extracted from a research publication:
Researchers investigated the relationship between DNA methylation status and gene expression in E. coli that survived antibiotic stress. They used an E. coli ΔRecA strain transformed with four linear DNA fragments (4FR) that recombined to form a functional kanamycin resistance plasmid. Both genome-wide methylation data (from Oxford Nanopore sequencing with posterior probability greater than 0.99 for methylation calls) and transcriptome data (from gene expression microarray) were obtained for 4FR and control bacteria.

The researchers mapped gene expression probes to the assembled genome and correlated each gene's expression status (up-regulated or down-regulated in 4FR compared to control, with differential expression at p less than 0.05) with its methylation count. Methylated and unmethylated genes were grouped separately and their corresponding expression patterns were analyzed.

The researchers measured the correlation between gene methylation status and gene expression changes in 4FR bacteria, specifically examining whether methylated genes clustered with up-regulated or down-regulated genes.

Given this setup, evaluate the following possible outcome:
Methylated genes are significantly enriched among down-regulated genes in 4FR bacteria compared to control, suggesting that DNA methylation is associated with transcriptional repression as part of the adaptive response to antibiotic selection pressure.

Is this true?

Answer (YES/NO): YES